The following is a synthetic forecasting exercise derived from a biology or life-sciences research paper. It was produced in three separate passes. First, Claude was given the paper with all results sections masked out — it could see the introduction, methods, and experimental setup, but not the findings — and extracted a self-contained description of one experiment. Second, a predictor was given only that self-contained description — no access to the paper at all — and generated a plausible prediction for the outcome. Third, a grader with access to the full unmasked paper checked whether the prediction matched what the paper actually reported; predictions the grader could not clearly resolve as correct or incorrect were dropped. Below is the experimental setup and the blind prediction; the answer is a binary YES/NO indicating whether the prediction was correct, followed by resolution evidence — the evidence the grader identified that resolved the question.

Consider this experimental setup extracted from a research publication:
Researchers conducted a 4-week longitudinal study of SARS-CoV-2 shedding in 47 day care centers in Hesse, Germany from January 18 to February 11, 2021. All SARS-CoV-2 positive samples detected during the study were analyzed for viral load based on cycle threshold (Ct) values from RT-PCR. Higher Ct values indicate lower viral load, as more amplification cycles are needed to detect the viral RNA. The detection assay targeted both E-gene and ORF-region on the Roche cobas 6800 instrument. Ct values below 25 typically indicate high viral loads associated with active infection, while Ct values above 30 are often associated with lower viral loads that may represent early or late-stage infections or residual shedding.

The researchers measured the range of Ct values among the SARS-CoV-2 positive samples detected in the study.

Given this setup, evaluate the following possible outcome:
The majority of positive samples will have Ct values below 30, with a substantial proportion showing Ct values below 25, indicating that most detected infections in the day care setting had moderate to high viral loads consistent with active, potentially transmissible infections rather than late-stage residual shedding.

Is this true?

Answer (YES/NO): NO